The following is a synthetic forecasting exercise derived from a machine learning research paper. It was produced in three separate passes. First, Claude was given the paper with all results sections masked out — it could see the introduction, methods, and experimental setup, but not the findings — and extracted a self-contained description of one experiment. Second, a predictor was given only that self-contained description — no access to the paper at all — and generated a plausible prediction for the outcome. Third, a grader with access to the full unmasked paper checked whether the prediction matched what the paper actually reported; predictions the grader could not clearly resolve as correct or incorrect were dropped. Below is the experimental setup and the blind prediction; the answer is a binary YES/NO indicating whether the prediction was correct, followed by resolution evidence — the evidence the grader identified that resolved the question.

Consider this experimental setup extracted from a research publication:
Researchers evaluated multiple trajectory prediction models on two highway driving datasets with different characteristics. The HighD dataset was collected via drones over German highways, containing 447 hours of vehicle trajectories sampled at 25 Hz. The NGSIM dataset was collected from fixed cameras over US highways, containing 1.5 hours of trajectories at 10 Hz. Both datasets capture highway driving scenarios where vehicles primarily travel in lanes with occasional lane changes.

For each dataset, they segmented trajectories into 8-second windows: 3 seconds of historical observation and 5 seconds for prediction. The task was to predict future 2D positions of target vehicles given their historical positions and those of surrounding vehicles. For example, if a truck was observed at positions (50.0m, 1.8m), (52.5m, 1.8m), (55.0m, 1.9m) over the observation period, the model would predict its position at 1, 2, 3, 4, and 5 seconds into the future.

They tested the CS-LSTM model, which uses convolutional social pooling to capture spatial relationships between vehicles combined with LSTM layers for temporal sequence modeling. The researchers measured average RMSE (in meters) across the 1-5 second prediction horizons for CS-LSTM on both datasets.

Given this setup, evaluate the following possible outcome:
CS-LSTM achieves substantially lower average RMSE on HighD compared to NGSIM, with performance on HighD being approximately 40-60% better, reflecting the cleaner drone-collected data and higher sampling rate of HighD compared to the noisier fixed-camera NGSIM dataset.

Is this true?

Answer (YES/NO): NO